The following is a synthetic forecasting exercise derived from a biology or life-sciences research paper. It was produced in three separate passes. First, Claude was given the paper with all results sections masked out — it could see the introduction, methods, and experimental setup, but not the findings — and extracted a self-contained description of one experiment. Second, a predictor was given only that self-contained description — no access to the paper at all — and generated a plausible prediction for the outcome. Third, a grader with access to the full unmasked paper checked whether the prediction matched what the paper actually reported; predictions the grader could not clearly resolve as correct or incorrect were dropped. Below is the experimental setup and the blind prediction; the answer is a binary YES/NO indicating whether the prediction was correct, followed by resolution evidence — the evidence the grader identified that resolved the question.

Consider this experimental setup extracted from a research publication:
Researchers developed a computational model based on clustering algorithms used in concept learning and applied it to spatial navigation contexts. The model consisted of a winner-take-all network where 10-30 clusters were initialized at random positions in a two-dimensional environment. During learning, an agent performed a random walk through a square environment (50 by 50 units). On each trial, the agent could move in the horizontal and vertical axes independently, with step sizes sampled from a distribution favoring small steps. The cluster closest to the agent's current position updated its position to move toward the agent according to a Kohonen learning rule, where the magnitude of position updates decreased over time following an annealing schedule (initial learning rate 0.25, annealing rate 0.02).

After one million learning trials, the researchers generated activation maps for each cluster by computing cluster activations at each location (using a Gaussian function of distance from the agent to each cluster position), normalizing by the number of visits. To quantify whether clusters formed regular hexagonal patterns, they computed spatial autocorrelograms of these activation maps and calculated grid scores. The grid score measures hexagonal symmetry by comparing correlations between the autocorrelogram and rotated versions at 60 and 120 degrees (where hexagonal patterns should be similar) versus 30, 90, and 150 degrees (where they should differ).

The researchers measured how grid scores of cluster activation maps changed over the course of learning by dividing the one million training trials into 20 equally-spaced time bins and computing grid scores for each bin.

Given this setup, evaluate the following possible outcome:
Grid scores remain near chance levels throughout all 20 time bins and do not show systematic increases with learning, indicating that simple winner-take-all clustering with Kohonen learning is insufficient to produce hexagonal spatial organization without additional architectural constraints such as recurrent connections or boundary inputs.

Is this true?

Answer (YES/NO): NO